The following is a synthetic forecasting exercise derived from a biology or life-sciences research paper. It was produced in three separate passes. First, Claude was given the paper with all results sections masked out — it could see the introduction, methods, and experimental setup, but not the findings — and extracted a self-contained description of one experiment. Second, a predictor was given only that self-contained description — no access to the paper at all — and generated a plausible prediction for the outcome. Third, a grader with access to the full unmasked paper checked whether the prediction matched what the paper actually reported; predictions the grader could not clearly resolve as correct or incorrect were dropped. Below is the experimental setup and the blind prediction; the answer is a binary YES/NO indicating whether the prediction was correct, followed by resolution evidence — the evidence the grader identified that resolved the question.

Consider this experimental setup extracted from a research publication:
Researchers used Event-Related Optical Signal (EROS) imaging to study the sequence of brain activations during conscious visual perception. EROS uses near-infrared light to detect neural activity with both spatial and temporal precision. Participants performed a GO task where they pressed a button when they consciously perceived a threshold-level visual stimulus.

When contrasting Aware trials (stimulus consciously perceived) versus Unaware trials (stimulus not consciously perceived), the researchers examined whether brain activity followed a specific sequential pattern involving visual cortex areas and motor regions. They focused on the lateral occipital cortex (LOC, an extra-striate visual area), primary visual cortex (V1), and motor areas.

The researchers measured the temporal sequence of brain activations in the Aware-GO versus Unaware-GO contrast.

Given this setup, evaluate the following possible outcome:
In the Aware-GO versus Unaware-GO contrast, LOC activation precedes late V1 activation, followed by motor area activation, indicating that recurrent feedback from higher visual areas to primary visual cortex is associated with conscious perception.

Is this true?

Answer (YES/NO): YES